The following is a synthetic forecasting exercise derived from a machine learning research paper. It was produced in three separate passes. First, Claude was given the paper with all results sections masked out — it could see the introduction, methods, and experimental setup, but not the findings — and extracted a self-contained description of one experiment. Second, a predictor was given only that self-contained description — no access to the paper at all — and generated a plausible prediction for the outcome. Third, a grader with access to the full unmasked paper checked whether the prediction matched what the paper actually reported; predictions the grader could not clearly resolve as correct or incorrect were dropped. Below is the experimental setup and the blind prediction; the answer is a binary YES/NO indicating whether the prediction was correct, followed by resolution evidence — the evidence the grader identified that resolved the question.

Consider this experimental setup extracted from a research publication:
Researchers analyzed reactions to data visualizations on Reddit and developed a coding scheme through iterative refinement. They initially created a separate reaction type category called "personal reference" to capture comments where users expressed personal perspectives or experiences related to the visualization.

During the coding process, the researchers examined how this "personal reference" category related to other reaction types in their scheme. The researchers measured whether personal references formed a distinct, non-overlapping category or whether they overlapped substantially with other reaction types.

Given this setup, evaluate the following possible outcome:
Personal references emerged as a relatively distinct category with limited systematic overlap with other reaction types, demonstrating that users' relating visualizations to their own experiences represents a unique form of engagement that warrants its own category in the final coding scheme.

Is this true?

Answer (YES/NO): NO